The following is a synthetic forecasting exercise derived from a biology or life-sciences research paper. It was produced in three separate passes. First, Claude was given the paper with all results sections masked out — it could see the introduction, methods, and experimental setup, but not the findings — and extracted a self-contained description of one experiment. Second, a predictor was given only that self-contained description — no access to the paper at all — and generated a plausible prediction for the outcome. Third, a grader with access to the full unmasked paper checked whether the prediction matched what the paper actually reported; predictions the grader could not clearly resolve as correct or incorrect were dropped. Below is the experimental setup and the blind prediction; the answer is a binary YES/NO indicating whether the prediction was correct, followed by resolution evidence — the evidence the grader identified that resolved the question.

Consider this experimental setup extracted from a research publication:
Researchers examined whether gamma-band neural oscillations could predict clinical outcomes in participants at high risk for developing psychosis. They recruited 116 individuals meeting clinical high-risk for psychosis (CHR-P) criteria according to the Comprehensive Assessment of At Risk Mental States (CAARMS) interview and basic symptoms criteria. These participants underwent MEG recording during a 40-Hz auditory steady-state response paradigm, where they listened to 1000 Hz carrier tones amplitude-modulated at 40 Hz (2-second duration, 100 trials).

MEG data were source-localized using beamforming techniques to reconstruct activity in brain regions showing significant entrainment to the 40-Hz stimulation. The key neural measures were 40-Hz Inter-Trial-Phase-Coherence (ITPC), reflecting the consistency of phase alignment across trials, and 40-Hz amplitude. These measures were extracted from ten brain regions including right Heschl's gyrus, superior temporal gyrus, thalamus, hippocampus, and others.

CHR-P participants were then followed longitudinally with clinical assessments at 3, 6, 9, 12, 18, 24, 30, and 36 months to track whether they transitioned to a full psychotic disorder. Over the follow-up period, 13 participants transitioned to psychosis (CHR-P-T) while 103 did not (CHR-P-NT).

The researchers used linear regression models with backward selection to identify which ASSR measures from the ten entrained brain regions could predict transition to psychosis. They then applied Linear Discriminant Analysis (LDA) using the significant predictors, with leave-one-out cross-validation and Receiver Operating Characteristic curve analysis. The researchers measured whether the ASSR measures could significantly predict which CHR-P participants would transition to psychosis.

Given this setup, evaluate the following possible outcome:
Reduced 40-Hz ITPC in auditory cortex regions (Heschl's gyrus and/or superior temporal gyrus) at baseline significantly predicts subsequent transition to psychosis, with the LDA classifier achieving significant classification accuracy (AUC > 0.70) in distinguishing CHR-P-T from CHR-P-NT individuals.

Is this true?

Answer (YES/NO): NO